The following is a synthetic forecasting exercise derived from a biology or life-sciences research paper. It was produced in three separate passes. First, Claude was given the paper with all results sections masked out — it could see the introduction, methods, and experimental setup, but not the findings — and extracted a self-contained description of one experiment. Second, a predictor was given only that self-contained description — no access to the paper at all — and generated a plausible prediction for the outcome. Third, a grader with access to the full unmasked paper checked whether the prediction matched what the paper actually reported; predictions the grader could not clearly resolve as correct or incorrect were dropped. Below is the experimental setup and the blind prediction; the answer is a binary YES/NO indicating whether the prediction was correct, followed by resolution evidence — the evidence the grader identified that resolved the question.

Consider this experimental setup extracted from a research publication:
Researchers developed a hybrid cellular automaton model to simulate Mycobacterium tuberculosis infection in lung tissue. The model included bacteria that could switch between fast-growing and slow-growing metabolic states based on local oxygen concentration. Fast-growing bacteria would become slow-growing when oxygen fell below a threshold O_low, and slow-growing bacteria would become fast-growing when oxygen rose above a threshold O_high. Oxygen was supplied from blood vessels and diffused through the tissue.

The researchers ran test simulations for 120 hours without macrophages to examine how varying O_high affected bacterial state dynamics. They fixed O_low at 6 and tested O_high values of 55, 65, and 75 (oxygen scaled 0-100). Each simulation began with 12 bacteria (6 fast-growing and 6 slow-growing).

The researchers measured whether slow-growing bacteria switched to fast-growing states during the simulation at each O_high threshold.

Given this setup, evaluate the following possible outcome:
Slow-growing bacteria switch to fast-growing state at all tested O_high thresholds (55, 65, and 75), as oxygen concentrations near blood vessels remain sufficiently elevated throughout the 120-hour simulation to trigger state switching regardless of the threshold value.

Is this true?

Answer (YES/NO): NO